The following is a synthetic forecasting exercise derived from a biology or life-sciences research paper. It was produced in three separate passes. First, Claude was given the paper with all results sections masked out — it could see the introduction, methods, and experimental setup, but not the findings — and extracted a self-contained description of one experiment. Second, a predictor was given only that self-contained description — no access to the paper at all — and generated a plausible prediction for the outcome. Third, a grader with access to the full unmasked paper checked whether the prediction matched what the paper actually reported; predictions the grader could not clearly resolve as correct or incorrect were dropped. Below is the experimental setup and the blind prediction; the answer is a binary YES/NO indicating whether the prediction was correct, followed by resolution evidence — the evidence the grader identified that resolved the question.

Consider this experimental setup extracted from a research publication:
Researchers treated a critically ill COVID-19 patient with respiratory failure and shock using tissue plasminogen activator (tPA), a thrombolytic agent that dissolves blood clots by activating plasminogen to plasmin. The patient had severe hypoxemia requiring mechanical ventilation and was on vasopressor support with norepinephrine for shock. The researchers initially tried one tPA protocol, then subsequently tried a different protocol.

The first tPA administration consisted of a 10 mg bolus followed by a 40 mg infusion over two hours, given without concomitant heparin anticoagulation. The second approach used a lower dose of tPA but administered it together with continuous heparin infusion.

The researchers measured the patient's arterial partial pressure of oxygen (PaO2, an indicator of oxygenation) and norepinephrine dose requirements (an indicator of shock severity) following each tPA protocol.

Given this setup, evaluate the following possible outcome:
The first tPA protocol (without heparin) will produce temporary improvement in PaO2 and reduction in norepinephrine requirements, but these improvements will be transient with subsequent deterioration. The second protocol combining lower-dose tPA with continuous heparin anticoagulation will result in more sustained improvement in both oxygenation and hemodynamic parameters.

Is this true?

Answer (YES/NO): NO